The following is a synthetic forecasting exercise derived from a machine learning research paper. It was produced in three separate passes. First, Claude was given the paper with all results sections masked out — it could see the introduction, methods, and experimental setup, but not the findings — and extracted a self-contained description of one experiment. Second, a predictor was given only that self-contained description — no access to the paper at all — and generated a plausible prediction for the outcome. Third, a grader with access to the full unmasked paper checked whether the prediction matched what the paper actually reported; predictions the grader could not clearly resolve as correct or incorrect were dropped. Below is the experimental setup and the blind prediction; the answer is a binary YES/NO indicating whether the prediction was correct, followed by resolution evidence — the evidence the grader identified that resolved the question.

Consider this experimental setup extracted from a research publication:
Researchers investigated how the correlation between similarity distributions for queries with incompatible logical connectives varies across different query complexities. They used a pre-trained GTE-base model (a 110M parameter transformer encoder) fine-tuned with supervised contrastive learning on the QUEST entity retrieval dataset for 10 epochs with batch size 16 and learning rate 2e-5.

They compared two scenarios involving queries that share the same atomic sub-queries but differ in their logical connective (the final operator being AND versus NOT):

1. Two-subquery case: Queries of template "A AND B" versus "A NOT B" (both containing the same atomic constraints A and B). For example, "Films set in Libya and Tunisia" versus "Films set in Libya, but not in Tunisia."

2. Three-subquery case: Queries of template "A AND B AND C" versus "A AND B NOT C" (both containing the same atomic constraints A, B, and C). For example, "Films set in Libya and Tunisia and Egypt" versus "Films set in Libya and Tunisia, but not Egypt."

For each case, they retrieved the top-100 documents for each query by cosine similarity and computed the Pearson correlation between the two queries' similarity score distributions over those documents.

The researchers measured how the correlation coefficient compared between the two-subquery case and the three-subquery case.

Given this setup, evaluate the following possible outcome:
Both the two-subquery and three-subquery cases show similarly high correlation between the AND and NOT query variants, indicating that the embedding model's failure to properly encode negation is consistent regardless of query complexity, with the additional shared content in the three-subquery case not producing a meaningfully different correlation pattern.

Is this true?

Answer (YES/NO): NO